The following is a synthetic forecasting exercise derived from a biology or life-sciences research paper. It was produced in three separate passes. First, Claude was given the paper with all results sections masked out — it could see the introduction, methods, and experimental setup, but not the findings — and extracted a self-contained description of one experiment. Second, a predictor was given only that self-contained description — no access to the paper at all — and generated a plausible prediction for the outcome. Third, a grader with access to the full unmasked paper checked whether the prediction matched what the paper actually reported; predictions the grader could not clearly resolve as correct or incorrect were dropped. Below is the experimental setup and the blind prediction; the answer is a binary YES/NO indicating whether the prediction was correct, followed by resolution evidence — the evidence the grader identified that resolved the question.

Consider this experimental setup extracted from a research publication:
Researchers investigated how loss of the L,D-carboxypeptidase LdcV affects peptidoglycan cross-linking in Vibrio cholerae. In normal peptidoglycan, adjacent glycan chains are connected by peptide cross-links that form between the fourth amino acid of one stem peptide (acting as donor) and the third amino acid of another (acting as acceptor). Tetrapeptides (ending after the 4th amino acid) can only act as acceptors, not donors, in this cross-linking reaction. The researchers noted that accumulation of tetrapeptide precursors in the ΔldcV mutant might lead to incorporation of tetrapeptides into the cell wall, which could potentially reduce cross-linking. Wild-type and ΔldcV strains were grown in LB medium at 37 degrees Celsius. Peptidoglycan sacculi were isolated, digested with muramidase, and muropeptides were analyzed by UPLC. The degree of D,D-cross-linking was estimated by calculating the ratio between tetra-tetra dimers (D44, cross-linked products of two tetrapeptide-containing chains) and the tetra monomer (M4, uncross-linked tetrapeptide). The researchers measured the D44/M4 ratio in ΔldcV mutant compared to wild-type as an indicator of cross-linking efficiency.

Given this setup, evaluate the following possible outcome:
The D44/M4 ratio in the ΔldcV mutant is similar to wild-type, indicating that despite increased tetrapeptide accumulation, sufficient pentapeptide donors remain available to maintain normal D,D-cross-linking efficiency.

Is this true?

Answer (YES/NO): NO